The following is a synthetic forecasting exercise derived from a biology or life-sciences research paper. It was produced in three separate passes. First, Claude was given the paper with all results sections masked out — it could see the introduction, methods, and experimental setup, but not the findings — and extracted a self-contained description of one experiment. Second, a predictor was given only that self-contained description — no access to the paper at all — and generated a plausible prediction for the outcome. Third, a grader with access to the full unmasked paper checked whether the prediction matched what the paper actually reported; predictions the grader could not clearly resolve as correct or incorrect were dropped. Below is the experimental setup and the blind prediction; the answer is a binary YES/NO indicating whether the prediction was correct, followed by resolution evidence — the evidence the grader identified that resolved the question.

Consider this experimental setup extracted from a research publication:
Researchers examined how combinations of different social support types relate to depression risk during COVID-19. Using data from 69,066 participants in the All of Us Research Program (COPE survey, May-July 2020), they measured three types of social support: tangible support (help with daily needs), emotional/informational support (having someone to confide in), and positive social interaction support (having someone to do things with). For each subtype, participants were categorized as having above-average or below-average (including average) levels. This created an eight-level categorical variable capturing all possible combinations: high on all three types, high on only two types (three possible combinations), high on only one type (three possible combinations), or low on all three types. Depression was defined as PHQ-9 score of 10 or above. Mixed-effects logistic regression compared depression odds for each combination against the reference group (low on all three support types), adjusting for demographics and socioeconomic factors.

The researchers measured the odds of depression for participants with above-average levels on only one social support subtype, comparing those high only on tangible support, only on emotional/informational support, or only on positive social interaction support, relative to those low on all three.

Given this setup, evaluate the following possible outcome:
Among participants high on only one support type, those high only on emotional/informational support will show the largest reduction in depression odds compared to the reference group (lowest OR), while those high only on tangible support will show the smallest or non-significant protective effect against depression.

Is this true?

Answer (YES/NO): YES